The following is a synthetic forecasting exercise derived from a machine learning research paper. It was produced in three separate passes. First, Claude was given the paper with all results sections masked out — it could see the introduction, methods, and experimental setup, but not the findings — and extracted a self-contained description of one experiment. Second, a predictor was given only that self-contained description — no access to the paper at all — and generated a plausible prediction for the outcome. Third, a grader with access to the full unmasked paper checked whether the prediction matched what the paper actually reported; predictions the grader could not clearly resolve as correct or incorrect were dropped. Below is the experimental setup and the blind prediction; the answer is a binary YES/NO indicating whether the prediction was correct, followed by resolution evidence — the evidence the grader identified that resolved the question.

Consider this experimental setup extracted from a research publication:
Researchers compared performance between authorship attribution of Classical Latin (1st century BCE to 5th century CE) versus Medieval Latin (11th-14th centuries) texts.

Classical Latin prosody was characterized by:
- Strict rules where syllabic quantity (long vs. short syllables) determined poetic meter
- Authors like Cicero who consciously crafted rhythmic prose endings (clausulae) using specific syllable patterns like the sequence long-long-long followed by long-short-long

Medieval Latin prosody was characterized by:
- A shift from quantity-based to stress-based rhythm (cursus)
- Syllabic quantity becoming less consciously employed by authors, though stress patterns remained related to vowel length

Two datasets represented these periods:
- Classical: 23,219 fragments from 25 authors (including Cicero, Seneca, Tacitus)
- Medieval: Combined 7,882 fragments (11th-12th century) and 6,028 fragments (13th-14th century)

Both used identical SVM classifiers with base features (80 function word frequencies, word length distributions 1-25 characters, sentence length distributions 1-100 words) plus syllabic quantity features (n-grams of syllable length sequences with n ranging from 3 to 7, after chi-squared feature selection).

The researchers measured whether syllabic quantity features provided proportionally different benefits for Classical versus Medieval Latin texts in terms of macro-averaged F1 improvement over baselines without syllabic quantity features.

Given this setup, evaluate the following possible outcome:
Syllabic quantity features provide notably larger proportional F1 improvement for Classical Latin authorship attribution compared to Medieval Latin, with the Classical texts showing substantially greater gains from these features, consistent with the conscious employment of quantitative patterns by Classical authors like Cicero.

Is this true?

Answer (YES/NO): YES